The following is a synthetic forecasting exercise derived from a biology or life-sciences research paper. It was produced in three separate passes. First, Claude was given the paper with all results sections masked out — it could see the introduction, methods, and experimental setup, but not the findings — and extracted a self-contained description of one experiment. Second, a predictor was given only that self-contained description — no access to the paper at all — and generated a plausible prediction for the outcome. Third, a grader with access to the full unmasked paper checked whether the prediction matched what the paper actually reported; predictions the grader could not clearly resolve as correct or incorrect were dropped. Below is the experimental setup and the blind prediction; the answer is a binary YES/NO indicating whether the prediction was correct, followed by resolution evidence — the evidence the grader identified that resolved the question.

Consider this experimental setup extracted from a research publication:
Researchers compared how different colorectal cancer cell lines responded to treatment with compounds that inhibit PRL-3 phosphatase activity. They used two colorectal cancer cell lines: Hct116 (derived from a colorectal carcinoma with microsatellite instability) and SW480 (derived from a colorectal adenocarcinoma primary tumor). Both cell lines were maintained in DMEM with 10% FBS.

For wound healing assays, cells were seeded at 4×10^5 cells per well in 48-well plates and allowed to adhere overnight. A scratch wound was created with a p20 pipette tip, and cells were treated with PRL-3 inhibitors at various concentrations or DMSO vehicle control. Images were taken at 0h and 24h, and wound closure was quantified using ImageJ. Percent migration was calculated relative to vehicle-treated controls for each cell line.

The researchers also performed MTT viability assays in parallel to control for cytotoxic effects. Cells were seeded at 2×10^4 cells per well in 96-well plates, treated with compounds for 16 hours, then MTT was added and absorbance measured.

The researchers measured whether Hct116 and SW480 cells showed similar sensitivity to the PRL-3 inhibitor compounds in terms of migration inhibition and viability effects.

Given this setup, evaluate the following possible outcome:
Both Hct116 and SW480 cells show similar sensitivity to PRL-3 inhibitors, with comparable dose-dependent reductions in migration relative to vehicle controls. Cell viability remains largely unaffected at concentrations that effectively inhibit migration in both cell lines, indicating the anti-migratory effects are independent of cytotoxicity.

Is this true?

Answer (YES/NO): NO